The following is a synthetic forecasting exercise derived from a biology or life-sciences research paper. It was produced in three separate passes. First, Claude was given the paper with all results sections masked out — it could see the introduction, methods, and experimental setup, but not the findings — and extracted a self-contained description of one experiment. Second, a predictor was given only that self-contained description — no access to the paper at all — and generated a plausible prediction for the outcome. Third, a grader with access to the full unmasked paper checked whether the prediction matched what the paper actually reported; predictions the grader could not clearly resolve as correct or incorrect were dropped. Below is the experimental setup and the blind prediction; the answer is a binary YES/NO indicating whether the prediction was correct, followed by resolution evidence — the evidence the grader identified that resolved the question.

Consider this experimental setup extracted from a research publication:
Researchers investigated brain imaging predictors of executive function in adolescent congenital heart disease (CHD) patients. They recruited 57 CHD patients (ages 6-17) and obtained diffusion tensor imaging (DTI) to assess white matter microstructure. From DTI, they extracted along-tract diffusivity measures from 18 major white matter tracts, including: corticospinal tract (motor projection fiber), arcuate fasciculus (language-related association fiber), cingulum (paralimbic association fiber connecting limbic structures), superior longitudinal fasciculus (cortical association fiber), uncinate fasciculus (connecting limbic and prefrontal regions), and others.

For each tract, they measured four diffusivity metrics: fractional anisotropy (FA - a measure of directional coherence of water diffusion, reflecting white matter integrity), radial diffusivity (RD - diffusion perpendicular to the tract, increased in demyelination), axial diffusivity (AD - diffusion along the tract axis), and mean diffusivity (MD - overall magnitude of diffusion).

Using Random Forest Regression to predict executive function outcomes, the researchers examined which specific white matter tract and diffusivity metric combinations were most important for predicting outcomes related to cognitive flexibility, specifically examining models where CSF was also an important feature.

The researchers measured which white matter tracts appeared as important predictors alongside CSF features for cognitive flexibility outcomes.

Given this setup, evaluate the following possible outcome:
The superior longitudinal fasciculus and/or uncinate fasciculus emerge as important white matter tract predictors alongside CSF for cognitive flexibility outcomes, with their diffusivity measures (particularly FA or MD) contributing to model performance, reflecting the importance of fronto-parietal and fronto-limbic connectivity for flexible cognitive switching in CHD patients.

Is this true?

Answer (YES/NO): NO